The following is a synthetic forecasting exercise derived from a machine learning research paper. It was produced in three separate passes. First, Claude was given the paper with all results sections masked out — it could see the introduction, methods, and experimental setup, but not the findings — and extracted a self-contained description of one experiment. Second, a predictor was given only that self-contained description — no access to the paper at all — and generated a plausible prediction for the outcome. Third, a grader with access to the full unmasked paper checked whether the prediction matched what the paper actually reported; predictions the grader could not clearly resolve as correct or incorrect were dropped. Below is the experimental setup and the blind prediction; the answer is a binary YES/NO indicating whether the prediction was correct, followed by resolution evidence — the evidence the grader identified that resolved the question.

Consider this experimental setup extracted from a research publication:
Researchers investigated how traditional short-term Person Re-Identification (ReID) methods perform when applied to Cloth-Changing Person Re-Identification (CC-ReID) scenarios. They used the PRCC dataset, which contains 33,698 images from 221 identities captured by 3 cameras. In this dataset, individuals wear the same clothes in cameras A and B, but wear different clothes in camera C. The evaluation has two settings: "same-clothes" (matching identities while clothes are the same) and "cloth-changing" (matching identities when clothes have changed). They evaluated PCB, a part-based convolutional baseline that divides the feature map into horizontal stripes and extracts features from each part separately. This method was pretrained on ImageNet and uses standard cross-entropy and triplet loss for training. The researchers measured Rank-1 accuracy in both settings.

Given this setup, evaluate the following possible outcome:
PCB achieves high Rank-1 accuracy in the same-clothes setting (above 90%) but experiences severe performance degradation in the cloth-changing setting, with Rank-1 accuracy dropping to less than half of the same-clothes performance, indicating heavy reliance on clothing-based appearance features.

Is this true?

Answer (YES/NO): YES